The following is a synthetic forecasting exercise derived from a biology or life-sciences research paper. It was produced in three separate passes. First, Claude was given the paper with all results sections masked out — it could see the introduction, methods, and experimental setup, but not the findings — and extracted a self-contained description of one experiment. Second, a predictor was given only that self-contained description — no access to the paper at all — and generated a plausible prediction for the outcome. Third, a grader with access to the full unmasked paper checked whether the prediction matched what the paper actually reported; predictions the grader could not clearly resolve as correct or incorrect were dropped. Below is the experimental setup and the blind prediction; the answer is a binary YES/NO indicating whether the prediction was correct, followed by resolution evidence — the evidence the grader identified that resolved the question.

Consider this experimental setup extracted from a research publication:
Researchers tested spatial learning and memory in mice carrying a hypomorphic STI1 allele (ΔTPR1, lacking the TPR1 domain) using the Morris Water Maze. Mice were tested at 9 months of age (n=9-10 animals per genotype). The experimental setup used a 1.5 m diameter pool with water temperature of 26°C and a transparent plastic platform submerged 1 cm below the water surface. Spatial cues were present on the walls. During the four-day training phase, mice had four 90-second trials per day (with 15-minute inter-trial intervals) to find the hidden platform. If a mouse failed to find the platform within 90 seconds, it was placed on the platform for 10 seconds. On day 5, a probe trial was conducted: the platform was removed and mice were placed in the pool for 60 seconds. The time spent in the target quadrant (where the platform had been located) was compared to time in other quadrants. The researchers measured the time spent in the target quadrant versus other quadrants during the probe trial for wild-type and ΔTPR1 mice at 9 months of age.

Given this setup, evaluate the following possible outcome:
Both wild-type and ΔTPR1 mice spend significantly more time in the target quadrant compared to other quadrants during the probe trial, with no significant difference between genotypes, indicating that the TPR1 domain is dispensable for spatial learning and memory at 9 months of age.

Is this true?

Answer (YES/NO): NO